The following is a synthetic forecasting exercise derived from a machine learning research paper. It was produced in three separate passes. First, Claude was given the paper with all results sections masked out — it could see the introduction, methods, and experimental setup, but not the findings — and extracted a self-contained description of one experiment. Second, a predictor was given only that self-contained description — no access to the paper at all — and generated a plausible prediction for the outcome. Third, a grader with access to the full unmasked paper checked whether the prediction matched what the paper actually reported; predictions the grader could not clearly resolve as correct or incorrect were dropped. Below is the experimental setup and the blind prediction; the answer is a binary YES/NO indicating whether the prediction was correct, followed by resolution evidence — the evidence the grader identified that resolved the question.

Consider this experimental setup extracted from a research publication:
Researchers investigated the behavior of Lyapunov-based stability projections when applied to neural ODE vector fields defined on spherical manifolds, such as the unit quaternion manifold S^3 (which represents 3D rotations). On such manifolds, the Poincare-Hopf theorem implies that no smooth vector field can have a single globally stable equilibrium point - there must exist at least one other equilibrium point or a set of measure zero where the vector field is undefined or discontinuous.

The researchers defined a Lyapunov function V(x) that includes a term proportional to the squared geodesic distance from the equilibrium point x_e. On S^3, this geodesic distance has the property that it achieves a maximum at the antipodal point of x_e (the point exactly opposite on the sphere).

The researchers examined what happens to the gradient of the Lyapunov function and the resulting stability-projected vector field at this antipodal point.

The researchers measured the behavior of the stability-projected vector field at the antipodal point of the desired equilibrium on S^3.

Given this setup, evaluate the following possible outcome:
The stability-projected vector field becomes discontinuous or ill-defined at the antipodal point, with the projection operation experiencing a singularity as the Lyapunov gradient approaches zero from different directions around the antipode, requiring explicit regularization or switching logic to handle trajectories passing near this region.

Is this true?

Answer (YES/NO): NO